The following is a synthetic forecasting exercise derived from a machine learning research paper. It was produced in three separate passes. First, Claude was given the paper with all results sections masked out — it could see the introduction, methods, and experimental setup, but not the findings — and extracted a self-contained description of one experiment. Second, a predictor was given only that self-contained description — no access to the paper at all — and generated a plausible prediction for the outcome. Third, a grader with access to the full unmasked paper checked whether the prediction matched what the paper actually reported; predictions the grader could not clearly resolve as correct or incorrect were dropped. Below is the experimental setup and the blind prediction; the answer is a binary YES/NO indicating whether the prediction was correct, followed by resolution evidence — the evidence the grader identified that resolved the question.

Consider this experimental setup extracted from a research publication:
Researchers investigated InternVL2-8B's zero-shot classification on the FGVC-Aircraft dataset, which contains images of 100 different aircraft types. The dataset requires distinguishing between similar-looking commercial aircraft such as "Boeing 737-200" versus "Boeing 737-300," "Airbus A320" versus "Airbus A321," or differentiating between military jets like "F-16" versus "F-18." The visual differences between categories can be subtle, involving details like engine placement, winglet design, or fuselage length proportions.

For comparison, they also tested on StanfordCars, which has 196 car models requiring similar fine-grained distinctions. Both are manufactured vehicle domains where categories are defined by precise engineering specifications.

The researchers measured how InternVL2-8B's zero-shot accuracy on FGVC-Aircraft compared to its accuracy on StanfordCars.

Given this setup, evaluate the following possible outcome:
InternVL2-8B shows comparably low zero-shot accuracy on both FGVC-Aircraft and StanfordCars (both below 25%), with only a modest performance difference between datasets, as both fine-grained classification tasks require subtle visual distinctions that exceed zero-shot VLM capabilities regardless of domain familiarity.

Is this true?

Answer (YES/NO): YES